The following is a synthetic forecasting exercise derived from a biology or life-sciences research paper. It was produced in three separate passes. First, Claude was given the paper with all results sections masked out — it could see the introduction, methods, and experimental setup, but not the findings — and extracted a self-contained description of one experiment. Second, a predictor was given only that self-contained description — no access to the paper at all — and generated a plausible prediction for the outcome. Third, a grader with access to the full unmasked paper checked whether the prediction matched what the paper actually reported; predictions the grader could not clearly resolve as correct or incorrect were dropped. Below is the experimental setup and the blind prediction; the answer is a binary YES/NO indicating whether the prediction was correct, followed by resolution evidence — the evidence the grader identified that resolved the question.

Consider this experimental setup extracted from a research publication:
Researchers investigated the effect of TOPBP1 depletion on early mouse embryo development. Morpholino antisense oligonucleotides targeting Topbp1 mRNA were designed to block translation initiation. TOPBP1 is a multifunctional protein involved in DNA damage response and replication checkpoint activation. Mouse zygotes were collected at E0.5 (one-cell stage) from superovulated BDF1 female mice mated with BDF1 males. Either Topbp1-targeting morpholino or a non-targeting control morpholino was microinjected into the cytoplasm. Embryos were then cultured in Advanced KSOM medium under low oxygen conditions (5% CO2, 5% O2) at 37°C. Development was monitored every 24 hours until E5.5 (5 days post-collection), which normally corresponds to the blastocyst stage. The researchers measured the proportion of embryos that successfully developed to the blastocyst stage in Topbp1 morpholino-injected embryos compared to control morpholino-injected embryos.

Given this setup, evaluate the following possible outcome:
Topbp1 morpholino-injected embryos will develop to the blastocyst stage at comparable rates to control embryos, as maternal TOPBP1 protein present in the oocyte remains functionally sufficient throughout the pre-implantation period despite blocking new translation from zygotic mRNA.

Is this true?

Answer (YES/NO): NO